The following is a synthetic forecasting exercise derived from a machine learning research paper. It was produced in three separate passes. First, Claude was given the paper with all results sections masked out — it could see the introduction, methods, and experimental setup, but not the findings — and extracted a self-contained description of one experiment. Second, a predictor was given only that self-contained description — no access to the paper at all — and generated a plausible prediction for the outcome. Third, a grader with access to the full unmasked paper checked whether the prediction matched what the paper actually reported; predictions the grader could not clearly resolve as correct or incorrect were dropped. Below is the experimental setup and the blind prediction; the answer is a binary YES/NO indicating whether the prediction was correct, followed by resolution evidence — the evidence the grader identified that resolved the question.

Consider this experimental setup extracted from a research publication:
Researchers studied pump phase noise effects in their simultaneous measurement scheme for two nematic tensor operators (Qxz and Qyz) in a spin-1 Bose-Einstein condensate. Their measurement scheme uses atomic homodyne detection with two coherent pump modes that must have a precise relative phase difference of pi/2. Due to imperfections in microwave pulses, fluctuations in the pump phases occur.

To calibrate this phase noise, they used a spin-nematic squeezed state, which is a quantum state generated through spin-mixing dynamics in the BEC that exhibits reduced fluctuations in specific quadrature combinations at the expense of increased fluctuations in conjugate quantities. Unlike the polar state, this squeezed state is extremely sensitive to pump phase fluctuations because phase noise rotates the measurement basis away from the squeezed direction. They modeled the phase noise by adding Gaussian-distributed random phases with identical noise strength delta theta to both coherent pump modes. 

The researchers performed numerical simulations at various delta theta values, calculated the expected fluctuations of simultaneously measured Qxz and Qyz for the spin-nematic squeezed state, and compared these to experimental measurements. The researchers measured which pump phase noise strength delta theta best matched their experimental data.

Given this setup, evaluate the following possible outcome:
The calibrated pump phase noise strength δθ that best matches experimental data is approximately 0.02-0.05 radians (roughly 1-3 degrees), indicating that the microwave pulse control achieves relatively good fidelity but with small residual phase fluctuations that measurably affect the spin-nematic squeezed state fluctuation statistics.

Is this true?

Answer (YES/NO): YES